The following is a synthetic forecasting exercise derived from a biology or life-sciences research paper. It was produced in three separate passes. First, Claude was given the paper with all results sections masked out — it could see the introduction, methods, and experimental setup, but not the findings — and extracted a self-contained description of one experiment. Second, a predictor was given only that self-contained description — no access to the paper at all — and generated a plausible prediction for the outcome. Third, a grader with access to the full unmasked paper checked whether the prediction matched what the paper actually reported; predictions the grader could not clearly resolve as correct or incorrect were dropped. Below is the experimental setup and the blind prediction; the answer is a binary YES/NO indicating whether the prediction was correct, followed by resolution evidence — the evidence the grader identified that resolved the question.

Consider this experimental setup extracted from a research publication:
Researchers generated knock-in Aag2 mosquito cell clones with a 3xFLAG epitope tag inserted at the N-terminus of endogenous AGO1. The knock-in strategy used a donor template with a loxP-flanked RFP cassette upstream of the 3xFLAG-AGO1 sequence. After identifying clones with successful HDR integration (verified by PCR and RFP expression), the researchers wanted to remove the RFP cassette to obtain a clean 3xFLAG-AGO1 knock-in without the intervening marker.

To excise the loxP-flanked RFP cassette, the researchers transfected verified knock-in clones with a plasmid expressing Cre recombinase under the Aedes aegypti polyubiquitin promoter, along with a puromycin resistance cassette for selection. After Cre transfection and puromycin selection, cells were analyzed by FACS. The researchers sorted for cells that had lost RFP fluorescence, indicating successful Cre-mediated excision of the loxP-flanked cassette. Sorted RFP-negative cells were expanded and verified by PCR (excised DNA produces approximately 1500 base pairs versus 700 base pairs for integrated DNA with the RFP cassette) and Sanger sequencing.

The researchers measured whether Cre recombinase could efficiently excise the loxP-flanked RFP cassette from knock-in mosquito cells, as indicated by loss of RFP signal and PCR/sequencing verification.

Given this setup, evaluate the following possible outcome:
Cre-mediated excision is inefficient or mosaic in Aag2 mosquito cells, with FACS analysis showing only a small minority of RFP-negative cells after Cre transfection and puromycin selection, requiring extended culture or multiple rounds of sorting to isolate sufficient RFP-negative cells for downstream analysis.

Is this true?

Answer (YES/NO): NO